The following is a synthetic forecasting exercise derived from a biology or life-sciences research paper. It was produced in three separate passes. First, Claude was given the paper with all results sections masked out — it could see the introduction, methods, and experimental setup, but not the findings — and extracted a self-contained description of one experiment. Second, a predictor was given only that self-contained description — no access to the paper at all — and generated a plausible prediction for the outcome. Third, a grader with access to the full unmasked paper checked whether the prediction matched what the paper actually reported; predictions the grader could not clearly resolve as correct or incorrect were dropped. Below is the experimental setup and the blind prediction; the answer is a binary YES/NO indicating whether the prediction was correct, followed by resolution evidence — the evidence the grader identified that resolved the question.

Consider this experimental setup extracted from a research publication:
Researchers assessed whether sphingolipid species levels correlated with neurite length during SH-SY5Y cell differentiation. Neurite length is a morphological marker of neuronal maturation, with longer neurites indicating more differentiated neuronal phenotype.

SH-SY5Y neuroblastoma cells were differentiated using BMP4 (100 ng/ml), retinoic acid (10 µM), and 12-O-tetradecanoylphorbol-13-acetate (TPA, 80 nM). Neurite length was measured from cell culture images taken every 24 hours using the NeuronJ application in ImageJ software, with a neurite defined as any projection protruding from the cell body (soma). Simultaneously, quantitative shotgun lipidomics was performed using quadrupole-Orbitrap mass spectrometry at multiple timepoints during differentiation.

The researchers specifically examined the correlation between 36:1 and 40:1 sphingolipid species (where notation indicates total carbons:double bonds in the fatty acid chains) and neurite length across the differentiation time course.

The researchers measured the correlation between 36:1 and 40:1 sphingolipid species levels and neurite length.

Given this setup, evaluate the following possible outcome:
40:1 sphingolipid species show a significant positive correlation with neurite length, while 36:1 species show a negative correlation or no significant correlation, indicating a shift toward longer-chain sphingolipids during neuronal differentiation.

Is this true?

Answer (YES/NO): NO